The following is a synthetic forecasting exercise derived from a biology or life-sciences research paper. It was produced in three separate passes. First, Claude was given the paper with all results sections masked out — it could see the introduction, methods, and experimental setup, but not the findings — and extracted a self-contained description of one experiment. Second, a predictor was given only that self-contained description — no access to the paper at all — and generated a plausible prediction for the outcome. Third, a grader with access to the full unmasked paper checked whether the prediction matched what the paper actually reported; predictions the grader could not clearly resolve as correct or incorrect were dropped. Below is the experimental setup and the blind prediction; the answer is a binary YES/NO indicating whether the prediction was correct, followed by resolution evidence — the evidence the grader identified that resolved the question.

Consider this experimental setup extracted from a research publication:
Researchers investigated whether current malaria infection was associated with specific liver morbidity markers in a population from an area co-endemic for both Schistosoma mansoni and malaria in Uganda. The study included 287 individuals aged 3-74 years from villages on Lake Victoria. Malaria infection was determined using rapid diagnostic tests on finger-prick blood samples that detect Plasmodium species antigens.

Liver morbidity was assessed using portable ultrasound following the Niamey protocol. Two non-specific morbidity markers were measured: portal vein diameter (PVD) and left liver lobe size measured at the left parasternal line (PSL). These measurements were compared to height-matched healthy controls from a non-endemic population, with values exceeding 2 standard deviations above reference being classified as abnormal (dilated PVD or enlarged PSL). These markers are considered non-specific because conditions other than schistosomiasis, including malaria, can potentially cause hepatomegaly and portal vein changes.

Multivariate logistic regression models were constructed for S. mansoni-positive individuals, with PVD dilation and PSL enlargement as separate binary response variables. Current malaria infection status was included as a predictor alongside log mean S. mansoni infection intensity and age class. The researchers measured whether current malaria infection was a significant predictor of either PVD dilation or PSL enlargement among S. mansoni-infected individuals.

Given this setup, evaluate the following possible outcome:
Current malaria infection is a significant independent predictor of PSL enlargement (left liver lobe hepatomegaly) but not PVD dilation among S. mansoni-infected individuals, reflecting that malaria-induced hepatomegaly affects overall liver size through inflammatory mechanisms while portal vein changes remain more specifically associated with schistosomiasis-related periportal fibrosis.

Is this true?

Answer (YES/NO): NO